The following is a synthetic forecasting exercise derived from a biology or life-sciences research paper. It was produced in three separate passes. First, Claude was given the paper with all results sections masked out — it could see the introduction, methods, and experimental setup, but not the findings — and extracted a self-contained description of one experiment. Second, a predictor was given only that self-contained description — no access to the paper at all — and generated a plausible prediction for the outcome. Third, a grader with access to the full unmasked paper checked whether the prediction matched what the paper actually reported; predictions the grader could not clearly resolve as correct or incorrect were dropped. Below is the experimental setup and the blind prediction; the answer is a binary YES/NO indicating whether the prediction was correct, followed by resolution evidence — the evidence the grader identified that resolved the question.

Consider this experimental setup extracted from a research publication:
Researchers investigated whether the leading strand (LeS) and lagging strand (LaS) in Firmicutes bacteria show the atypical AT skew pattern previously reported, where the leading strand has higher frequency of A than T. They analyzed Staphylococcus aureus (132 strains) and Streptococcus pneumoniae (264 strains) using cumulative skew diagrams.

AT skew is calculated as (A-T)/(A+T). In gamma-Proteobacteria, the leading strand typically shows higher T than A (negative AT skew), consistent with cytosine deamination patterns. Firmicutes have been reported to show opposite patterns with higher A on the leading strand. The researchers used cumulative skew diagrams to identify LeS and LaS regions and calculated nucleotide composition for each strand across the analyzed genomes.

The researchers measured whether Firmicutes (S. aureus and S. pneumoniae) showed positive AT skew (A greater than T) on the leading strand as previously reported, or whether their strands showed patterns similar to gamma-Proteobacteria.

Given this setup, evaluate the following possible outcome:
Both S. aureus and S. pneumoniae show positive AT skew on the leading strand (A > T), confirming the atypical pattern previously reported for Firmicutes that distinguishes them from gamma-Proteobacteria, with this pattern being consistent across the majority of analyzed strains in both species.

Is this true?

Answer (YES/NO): NO